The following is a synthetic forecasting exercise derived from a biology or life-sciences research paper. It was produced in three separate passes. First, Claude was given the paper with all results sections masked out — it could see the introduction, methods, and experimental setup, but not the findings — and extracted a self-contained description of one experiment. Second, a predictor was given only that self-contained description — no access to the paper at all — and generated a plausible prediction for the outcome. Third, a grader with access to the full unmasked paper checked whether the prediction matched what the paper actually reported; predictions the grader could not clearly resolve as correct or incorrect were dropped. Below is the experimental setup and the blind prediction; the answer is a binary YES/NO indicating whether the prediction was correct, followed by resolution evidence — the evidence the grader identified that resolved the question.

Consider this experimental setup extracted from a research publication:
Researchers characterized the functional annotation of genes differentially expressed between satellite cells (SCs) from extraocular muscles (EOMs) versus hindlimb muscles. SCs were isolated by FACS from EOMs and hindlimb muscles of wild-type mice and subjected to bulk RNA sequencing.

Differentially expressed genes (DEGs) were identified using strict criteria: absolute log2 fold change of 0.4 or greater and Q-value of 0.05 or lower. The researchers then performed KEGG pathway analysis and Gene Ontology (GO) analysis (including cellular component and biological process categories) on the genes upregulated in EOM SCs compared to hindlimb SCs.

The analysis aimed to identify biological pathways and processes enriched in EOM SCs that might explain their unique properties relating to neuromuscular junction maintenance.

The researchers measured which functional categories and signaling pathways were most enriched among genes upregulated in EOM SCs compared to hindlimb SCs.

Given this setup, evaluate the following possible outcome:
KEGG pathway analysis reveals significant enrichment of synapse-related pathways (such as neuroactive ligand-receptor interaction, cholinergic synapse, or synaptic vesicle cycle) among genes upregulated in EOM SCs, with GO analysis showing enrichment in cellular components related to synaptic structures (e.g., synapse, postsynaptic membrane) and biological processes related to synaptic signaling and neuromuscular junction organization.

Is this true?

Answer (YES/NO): NO